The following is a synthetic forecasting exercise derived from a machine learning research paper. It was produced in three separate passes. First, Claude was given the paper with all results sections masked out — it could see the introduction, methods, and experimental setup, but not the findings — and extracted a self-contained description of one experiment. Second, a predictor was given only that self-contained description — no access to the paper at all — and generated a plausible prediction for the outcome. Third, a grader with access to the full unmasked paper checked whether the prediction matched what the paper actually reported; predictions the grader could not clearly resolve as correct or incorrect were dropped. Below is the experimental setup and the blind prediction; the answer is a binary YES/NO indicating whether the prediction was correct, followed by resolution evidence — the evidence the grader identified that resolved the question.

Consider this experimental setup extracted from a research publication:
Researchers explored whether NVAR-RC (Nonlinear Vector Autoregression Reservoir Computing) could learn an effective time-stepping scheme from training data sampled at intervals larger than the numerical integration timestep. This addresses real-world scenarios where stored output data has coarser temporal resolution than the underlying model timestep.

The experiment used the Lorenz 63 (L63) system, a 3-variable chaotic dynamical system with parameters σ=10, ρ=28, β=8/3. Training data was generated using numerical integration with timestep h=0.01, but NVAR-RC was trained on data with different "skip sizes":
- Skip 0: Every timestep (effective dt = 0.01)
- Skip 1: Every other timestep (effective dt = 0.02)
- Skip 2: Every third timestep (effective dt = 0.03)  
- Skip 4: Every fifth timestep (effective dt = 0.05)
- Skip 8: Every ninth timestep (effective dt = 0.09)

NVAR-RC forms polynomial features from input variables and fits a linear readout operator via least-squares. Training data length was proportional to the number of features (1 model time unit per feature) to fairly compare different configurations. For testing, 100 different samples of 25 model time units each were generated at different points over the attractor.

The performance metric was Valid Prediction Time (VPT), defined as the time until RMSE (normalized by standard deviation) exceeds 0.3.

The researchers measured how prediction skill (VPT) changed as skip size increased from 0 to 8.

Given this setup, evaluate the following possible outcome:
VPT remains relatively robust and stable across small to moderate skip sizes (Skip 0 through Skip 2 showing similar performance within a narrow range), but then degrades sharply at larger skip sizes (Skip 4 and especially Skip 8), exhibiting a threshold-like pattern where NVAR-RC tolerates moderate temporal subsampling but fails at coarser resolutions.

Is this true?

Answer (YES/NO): NO